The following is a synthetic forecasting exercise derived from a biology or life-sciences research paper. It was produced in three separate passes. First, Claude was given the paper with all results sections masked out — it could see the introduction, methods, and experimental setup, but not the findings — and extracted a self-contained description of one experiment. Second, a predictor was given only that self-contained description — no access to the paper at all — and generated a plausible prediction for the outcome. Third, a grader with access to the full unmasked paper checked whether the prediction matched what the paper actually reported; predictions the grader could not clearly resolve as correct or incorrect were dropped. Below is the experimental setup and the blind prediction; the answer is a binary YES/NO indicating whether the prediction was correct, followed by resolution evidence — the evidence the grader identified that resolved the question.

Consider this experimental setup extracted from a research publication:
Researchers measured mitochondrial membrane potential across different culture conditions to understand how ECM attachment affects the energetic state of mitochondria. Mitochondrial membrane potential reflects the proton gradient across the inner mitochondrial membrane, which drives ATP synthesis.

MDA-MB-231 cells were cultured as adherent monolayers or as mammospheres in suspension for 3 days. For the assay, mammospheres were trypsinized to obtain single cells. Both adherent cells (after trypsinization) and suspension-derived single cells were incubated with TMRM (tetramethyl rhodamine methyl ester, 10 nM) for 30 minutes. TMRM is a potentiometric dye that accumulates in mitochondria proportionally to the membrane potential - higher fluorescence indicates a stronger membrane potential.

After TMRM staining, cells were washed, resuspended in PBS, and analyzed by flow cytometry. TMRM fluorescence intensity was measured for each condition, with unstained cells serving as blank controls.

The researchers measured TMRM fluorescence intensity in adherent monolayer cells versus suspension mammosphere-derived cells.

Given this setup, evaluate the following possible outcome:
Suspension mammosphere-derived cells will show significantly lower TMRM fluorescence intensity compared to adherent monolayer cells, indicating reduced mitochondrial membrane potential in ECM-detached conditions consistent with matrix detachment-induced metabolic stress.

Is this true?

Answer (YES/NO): NO